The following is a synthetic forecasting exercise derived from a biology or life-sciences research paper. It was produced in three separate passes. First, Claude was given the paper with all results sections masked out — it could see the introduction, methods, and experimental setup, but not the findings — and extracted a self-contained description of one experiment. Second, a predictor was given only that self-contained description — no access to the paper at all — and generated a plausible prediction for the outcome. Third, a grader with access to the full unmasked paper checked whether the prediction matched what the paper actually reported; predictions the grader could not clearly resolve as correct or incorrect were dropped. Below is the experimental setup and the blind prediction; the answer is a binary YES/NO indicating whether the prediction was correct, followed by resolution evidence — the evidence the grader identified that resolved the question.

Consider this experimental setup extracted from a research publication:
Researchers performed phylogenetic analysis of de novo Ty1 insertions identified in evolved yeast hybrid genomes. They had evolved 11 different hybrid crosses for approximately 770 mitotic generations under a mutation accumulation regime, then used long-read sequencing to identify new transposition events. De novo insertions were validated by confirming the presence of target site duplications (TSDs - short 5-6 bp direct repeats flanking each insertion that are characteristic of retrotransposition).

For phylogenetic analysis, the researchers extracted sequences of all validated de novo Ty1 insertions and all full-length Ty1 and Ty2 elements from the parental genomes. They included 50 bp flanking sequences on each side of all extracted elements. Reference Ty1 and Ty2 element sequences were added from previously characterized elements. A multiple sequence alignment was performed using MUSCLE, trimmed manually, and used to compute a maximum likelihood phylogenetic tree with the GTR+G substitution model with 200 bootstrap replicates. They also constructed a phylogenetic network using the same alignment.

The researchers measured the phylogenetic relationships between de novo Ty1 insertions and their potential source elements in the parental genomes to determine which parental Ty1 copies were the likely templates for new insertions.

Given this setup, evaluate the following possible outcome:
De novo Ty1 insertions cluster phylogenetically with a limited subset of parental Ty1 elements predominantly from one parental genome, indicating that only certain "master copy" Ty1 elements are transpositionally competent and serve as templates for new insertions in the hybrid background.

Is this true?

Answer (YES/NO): NO